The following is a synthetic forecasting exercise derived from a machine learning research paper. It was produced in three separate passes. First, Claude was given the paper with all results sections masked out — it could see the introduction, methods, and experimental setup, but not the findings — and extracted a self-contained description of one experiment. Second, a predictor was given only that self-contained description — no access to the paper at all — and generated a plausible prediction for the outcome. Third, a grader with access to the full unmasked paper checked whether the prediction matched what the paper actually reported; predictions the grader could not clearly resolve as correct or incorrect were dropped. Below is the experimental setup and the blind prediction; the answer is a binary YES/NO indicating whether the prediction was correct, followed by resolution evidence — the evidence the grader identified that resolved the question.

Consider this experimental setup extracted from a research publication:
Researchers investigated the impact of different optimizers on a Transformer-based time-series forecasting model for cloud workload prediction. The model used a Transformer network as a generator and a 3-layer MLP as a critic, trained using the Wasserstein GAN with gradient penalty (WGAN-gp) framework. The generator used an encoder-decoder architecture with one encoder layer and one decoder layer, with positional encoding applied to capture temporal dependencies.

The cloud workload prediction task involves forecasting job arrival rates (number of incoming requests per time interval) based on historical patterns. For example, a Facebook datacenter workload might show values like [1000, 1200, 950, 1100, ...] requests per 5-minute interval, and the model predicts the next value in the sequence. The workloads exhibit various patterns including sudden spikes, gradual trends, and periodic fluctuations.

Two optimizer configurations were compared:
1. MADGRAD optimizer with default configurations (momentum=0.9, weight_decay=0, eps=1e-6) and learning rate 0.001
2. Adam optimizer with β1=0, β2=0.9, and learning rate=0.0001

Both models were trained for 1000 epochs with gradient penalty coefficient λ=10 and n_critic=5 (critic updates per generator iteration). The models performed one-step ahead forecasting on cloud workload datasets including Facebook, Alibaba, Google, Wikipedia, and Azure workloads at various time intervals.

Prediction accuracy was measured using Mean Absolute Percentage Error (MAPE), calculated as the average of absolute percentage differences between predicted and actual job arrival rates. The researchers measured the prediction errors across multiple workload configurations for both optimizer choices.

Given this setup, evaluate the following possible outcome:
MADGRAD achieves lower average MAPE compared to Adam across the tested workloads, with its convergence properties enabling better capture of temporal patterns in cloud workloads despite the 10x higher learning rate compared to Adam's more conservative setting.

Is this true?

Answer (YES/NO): YES